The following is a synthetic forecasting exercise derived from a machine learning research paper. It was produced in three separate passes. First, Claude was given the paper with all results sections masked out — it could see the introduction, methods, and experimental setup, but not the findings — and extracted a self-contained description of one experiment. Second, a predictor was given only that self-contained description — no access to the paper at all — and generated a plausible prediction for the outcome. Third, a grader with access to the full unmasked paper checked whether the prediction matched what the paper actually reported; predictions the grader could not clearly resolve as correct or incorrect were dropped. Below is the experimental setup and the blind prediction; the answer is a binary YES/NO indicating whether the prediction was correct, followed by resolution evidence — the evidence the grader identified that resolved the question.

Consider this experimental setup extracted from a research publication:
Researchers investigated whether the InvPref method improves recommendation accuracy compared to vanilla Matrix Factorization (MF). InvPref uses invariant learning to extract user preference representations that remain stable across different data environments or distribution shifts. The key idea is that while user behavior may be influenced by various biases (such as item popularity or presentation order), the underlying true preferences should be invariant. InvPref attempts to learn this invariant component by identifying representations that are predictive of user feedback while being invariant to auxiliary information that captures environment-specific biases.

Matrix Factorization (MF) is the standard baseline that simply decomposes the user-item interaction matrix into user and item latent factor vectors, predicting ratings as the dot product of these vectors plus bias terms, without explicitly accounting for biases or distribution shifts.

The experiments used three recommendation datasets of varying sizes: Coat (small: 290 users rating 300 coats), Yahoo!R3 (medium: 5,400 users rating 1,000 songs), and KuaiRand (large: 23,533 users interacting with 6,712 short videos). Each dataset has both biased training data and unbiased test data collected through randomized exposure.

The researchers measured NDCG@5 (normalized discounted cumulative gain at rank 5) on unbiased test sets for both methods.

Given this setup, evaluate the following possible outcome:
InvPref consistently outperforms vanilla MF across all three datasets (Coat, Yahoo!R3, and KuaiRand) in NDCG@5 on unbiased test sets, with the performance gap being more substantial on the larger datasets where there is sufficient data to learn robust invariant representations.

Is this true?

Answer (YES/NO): NO